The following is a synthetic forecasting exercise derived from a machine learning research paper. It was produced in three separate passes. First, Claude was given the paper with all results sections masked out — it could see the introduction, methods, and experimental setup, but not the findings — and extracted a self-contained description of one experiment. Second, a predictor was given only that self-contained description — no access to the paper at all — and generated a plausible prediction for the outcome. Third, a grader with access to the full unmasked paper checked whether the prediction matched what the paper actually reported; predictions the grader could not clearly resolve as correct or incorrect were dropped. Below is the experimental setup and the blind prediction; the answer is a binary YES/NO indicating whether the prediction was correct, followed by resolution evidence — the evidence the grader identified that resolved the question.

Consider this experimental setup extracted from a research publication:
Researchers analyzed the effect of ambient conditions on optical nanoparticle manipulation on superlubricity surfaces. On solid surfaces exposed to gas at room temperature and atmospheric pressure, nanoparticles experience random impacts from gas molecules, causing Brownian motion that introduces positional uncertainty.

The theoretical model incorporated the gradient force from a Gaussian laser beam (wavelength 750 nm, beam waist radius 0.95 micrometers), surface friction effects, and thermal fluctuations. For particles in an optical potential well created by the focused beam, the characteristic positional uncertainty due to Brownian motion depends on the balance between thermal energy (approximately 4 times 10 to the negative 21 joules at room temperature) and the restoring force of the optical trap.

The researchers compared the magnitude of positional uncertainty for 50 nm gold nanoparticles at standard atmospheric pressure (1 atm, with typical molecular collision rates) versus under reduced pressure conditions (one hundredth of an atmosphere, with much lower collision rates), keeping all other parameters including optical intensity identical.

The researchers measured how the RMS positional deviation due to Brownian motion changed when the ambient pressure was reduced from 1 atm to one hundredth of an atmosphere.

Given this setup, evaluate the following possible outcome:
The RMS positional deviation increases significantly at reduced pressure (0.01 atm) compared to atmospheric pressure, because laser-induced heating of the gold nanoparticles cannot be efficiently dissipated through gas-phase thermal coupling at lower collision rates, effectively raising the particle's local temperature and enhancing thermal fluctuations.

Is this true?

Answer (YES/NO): NO